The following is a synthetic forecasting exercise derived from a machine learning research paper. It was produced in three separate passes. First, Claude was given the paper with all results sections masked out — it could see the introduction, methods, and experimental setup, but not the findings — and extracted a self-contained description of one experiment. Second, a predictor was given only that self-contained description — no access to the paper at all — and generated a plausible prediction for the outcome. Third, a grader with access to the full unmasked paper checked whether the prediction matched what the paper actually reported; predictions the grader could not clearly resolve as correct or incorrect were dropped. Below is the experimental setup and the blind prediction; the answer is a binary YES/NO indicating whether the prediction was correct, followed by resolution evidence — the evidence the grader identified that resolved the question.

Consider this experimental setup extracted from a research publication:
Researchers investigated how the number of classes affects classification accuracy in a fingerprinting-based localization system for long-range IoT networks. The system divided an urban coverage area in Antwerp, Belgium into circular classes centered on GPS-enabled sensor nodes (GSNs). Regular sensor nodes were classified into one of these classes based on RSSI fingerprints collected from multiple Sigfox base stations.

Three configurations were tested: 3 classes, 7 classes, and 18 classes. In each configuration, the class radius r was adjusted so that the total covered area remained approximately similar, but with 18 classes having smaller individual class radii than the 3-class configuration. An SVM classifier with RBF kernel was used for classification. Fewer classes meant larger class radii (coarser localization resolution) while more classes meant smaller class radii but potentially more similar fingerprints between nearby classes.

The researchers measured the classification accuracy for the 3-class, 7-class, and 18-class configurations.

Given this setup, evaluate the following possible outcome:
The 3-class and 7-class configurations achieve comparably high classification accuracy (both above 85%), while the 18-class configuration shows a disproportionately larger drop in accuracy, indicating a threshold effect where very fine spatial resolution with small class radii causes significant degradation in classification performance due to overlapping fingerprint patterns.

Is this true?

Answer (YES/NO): NO